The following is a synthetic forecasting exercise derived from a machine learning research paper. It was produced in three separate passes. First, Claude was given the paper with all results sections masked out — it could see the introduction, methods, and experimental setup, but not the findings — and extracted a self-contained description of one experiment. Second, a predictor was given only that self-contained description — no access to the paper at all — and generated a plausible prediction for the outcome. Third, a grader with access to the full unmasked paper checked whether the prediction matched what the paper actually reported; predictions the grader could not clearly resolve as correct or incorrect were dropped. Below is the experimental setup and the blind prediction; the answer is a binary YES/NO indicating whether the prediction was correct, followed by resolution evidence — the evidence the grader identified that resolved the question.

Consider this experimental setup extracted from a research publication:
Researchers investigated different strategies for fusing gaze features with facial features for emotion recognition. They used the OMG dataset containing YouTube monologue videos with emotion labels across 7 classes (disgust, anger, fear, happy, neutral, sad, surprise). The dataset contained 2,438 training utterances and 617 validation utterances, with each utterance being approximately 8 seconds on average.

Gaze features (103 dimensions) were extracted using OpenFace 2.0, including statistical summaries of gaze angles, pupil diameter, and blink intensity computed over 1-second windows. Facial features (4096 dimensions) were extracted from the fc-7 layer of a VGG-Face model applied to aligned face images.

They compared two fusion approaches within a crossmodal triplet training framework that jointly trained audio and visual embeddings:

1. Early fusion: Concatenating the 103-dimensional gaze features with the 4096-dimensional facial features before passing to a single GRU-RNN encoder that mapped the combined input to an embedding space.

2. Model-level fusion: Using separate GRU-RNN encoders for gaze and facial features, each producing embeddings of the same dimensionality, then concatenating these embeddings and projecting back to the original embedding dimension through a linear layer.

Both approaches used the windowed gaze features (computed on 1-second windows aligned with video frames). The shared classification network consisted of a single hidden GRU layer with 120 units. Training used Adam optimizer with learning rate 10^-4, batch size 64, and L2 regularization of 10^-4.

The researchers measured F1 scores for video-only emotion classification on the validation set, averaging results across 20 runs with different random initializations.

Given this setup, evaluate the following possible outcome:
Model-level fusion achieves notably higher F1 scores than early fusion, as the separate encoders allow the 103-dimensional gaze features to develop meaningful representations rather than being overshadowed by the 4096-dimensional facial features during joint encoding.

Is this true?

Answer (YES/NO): NO